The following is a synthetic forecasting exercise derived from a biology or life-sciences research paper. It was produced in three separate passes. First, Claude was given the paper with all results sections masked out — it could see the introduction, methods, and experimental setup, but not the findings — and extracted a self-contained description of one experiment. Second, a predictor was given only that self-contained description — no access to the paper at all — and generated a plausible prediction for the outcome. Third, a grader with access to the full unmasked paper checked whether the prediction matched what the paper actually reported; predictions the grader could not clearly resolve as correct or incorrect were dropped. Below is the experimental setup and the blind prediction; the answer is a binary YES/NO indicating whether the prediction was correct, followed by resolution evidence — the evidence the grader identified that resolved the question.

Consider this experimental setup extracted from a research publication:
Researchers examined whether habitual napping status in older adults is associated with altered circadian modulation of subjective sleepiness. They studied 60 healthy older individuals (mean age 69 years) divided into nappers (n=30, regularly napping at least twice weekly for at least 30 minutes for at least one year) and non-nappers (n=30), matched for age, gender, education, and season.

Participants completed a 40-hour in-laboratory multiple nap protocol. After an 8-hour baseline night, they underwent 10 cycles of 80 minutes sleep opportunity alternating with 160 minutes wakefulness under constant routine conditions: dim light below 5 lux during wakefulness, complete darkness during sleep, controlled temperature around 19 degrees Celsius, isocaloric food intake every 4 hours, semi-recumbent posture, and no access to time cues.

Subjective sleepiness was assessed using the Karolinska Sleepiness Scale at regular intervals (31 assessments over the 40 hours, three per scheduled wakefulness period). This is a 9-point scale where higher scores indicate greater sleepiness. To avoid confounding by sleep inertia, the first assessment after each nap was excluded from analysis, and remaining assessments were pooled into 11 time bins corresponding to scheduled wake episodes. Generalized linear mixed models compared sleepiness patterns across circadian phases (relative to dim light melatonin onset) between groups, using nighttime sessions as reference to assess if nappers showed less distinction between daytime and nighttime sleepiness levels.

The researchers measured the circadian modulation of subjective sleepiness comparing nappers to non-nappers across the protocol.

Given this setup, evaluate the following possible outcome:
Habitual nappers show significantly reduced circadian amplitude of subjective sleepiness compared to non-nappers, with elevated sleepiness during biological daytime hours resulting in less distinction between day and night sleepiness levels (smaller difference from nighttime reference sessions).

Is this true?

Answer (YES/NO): NO